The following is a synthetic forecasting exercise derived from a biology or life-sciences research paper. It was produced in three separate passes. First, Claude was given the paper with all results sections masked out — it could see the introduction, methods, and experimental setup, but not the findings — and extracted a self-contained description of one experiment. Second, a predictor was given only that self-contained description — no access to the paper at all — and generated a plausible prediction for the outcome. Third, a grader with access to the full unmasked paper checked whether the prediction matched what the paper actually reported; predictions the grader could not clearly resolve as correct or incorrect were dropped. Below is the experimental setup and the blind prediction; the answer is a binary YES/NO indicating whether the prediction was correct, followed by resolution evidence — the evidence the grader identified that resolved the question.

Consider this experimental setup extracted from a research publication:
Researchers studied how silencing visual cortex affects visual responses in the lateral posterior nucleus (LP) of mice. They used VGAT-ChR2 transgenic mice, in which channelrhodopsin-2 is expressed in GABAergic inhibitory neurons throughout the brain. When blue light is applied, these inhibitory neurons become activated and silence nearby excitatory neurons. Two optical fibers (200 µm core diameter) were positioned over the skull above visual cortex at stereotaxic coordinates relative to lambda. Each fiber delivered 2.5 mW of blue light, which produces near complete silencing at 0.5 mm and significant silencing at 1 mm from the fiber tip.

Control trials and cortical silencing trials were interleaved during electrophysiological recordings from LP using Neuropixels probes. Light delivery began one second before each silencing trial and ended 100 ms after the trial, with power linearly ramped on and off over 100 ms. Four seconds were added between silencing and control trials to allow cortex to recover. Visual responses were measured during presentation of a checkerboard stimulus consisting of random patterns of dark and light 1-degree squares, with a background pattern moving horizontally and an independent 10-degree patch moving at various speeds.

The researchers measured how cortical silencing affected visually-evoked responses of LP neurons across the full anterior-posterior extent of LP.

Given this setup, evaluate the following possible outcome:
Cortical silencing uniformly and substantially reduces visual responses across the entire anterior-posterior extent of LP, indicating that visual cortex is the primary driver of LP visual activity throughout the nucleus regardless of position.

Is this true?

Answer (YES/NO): NO